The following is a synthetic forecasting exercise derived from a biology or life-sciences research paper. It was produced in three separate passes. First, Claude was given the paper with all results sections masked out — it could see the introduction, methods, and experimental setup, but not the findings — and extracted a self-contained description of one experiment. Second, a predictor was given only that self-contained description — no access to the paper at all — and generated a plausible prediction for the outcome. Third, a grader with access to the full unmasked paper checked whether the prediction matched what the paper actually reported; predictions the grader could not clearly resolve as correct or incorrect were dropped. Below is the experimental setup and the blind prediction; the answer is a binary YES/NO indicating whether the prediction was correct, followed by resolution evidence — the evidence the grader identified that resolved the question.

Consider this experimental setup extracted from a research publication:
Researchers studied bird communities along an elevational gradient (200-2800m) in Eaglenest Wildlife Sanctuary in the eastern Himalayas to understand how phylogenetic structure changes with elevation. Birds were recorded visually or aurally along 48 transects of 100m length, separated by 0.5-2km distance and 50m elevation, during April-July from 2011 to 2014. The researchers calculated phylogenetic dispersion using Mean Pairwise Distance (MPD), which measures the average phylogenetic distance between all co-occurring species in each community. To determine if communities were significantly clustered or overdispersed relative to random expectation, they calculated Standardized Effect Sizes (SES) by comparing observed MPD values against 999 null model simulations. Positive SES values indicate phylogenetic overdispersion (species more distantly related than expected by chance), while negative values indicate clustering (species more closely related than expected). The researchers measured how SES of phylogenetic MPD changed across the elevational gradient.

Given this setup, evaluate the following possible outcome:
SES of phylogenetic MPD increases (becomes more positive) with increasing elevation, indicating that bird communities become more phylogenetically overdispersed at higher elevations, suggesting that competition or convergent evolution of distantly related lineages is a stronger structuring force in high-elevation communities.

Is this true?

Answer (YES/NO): NO